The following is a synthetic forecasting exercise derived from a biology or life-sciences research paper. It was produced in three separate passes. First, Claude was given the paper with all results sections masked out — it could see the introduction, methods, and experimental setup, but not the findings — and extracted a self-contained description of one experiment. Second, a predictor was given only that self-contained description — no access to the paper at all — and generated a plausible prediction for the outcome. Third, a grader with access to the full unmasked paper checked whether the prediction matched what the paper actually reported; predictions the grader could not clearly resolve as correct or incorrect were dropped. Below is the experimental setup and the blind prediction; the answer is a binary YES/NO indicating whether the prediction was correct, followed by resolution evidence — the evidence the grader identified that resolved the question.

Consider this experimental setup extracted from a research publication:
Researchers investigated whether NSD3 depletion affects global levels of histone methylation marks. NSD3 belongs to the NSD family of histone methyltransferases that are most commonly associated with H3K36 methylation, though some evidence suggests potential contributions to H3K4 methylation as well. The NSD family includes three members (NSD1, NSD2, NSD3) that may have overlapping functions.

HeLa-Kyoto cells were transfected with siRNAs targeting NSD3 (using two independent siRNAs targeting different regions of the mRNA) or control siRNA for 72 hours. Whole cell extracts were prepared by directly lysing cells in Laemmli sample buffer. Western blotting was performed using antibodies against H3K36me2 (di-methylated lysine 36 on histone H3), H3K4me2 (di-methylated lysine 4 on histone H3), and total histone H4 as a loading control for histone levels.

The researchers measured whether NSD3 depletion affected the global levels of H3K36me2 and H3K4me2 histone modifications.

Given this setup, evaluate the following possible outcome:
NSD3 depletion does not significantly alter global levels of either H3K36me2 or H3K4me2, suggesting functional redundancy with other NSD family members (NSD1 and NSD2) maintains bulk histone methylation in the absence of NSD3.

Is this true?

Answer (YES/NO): YES